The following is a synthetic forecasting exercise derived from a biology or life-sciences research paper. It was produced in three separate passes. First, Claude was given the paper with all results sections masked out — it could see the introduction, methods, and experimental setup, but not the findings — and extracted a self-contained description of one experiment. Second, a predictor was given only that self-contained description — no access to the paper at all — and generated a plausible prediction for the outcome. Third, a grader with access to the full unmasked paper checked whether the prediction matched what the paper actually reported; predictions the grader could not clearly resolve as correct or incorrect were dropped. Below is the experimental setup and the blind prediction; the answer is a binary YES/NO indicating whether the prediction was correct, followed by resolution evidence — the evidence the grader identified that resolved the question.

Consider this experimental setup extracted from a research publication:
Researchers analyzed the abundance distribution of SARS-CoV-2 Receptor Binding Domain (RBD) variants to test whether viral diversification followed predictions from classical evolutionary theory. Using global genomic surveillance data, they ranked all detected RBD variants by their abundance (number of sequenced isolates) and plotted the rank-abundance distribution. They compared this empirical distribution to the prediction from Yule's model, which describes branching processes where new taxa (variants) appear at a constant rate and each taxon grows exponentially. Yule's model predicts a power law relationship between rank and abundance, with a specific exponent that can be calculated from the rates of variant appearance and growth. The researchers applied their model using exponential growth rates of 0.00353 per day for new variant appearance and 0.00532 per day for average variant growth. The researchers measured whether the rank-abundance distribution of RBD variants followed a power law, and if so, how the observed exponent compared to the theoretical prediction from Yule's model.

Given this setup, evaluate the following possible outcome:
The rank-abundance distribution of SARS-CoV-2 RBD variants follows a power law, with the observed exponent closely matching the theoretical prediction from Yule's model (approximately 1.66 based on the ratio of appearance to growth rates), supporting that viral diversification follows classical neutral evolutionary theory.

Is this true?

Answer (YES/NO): NO